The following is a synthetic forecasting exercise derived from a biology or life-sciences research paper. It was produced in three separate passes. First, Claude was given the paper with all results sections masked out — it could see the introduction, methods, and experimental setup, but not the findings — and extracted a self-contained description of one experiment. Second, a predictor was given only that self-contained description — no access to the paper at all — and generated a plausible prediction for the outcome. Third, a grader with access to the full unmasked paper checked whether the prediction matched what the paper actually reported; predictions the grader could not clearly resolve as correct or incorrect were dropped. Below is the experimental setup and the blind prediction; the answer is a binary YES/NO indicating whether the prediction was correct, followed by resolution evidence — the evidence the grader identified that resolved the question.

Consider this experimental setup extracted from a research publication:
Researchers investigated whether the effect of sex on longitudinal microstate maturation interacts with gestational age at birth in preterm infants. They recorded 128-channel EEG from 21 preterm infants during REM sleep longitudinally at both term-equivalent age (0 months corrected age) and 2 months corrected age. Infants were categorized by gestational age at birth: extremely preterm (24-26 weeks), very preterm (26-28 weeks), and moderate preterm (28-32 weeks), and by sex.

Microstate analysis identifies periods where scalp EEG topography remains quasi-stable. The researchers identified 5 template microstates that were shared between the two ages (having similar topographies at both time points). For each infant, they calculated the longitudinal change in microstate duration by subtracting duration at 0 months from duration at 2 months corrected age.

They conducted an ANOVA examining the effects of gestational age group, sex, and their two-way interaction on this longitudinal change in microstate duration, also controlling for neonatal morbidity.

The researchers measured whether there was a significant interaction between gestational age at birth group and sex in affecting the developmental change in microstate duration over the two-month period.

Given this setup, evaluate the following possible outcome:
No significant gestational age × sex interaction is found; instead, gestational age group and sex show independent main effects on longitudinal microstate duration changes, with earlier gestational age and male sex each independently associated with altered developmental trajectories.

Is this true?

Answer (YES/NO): NO